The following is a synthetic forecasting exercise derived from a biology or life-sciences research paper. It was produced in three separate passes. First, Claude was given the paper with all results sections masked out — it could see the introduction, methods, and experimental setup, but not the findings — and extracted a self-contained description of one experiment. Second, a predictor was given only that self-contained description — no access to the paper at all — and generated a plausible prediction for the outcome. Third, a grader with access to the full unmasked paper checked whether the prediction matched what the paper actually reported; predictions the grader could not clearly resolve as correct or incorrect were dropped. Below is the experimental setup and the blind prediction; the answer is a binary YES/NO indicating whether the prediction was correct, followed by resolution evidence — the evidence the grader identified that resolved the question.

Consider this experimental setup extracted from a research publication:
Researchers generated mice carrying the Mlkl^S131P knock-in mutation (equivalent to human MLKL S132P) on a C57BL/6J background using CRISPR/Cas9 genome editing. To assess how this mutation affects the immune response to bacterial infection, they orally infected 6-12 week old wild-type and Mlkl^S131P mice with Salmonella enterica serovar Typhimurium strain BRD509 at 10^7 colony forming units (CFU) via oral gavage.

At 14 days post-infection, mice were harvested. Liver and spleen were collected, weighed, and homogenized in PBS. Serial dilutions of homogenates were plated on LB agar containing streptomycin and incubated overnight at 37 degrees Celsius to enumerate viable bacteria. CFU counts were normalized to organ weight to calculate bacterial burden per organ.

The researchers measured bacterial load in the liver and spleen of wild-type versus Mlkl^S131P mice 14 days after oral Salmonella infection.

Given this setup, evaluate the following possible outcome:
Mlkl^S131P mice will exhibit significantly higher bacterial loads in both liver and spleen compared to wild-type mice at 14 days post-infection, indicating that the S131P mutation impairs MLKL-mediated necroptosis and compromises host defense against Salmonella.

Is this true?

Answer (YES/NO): YES